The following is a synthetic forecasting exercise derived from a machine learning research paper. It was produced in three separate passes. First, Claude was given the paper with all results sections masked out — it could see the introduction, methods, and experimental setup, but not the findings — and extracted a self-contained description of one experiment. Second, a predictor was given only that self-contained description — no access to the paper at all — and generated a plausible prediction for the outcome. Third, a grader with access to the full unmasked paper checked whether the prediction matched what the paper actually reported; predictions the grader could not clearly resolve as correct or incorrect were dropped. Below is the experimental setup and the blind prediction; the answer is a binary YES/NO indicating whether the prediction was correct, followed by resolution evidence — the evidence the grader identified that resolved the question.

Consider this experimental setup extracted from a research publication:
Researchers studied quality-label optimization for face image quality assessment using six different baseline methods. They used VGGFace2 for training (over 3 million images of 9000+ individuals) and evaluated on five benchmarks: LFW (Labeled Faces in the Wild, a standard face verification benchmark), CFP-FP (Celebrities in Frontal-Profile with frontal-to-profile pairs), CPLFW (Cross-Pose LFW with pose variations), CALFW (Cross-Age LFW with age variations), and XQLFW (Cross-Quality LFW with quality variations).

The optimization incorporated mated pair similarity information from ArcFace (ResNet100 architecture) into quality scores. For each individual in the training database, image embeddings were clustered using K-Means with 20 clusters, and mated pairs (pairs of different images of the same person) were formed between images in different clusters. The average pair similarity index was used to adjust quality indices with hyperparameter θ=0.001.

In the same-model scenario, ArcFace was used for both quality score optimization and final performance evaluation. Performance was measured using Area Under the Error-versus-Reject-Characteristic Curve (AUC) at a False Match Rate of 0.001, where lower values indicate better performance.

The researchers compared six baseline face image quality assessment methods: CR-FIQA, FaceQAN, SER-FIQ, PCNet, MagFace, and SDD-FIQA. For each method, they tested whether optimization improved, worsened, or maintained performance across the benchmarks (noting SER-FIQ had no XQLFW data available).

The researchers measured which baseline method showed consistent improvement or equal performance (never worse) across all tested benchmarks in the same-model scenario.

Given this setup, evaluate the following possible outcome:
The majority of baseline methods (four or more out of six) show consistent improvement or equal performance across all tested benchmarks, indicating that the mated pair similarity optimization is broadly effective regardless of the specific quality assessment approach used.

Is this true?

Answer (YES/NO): NO